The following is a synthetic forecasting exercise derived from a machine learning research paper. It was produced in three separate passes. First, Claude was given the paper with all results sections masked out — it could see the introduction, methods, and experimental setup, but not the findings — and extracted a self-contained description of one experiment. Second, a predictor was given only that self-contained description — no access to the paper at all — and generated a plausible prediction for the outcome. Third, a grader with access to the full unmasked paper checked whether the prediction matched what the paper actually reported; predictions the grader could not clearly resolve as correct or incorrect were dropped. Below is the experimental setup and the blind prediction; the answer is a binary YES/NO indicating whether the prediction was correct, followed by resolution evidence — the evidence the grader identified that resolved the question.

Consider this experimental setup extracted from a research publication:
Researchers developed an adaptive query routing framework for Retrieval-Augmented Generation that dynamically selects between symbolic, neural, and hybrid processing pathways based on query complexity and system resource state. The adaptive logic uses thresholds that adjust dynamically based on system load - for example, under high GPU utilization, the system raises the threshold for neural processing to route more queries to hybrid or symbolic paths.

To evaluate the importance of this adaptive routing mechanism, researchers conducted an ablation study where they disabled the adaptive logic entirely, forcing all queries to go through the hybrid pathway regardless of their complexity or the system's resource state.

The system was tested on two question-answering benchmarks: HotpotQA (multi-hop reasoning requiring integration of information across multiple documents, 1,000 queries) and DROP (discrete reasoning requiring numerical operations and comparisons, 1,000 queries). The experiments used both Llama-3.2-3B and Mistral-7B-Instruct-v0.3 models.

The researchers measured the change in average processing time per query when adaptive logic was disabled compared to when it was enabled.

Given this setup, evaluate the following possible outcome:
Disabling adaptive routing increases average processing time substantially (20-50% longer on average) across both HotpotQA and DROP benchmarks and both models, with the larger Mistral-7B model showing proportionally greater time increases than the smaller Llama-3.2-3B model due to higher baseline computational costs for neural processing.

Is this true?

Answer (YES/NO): NO